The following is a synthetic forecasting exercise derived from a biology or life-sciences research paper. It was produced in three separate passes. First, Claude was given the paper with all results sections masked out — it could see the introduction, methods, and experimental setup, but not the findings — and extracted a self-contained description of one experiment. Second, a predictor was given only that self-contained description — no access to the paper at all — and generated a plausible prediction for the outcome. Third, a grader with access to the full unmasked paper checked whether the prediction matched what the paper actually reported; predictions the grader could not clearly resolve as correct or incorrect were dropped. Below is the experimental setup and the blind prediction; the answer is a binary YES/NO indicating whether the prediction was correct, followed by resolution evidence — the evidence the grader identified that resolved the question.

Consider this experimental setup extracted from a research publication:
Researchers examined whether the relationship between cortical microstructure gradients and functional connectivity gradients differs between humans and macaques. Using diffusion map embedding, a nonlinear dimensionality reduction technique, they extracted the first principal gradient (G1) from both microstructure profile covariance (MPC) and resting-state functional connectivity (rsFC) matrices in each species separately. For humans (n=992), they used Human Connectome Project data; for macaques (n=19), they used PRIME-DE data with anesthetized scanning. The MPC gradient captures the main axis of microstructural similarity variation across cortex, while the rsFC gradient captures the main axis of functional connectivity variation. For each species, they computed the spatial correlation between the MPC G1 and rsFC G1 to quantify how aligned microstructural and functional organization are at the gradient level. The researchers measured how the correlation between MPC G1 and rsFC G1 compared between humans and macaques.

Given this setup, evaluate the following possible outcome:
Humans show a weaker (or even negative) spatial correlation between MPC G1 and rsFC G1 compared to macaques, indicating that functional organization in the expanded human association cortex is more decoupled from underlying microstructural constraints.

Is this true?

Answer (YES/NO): YES